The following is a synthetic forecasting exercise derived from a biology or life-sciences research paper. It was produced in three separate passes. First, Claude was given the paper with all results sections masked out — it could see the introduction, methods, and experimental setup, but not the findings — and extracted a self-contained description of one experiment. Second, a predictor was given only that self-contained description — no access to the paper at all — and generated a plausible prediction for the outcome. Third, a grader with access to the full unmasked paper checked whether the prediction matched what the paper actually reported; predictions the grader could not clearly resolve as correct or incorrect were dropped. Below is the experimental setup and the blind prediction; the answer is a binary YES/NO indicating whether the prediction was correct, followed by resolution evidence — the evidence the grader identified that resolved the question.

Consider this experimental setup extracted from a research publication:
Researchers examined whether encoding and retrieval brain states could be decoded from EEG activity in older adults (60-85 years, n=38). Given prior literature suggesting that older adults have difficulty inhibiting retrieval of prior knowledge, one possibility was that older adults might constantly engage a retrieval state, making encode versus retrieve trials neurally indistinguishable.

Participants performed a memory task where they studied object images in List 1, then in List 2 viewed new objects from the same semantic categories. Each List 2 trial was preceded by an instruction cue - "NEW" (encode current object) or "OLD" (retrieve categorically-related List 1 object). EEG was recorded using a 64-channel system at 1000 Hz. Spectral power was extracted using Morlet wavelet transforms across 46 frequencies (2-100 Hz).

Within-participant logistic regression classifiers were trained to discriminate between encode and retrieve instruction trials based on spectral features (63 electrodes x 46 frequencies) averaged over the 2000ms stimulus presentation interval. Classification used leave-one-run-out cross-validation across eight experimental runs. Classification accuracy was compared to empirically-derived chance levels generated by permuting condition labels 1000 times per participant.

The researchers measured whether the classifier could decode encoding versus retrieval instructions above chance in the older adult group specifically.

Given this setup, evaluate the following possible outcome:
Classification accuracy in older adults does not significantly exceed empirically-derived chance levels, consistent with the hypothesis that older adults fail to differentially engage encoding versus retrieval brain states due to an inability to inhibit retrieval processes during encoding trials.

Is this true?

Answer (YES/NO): NO